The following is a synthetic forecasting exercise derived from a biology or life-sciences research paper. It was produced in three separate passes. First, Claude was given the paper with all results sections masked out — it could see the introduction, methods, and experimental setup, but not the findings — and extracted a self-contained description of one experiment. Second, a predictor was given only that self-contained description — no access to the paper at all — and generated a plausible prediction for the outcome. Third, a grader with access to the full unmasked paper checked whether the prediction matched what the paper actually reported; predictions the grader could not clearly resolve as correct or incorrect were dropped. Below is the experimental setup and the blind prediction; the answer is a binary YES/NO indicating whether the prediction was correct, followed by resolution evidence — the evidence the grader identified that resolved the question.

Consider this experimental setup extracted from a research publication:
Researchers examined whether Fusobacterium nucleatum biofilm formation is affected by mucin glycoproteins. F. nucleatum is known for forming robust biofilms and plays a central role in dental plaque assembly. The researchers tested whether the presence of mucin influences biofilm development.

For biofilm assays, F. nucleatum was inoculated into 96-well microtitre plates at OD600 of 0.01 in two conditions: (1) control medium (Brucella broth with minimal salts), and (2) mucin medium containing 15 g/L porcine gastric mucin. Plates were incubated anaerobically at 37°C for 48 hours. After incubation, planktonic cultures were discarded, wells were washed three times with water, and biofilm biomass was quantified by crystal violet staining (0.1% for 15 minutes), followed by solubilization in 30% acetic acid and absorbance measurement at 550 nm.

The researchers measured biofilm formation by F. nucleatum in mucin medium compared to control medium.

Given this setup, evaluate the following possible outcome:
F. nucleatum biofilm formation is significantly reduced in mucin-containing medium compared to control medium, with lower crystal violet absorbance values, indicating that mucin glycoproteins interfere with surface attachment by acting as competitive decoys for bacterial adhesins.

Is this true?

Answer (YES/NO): NO